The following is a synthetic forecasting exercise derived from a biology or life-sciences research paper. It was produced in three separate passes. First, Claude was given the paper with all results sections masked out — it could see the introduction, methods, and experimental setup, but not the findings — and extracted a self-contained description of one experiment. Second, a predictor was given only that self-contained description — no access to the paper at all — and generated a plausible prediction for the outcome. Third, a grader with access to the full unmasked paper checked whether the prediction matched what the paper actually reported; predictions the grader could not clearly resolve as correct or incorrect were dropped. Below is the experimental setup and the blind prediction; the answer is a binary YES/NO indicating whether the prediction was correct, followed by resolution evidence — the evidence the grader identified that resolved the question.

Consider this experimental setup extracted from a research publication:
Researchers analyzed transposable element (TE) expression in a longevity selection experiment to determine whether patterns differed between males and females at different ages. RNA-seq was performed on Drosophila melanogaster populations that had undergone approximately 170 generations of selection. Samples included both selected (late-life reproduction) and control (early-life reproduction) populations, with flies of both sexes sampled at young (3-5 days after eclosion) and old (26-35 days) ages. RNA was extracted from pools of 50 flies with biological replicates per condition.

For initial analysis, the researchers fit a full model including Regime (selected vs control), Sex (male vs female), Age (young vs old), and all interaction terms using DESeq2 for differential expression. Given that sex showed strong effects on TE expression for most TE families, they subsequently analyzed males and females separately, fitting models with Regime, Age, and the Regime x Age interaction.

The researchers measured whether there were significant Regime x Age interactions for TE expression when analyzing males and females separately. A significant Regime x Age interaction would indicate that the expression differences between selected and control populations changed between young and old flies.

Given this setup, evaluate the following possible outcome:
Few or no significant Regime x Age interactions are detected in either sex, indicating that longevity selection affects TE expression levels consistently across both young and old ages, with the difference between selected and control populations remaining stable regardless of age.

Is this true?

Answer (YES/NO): NO